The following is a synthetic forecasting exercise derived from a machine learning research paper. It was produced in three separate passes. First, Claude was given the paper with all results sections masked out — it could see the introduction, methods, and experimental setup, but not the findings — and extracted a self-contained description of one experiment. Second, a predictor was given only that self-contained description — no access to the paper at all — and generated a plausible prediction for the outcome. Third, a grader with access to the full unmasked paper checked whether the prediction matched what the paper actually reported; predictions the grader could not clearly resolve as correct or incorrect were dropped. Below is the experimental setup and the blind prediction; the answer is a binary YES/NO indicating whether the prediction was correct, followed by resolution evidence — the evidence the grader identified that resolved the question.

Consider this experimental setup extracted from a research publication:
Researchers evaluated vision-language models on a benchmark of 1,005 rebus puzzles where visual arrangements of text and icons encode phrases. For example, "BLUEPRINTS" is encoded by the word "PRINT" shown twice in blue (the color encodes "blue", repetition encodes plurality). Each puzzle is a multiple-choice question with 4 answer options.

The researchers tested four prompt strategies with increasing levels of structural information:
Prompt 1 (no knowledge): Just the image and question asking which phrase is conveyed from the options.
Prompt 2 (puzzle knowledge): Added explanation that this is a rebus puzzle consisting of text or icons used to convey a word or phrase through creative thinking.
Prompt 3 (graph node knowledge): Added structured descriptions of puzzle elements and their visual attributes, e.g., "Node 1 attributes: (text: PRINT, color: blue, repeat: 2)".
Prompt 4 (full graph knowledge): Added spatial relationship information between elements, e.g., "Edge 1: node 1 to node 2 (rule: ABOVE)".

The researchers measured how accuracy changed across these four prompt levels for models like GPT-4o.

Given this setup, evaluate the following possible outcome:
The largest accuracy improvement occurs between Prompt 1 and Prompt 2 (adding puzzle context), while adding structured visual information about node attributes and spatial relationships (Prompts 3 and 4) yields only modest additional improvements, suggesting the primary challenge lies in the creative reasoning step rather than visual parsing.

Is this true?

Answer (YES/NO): NO